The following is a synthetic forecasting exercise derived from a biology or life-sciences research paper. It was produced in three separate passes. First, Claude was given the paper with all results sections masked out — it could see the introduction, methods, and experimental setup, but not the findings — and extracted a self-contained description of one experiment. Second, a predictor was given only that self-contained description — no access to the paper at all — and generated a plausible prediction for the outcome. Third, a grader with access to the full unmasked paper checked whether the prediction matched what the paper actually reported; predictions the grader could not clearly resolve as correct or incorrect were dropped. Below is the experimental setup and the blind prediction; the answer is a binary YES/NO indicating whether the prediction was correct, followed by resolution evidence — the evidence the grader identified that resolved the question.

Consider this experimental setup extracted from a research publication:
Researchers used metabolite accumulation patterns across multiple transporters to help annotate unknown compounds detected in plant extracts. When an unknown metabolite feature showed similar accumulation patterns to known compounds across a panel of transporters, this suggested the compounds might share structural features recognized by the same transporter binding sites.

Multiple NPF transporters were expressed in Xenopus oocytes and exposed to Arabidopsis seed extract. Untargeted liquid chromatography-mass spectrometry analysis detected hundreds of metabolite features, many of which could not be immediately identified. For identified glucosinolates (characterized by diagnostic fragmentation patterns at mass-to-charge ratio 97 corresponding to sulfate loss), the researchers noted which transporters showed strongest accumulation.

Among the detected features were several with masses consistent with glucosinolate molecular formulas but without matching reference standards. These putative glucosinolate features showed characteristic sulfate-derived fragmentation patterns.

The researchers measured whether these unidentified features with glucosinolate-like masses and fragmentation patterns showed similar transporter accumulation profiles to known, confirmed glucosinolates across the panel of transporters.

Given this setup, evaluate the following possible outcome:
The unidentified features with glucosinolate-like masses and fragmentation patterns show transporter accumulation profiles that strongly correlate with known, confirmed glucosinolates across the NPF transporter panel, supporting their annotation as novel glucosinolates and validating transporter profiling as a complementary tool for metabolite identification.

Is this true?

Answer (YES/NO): YES